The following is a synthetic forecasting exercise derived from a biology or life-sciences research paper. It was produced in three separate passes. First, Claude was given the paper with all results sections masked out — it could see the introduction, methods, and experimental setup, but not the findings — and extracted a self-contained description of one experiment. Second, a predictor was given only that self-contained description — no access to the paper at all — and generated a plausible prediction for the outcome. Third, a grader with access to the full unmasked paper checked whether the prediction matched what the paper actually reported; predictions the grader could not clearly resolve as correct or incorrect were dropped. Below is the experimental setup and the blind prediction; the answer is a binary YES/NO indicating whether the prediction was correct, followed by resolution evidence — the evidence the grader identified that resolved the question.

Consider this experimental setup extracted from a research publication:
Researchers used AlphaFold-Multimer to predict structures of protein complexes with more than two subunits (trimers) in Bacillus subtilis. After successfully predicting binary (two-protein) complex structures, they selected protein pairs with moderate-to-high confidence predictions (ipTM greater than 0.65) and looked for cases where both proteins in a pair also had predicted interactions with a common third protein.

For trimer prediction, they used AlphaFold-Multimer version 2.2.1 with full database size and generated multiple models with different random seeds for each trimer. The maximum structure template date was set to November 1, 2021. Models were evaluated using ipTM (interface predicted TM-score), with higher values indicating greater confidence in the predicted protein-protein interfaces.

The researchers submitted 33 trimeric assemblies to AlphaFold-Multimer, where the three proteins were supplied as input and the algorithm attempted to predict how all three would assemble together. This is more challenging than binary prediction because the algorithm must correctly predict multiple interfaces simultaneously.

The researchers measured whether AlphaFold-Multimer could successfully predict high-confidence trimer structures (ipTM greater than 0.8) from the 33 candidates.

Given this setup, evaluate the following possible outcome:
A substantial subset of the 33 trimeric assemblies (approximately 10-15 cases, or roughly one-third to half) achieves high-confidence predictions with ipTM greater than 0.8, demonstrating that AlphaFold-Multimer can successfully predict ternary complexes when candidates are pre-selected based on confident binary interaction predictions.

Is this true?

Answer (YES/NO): YES